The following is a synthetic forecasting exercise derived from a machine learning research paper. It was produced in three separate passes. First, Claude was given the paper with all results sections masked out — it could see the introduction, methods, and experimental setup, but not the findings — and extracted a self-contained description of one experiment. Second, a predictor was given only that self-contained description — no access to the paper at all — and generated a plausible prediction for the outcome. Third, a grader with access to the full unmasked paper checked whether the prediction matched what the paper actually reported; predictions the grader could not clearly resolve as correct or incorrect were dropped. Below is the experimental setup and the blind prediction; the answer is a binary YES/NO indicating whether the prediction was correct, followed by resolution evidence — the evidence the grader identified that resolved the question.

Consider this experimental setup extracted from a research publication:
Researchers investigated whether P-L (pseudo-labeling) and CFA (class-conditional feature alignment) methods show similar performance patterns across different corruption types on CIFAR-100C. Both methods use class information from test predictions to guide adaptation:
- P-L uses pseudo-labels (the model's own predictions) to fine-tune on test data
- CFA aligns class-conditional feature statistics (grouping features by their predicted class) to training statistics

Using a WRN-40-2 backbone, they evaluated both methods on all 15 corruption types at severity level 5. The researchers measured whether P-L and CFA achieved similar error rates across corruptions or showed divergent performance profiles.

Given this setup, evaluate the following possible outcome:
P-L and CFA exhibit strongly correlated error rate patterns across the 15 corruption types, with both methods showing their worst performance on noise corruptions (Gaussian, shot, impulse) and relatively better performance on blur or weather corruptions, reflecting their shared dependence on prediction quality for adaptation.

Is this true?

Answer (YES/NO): NO